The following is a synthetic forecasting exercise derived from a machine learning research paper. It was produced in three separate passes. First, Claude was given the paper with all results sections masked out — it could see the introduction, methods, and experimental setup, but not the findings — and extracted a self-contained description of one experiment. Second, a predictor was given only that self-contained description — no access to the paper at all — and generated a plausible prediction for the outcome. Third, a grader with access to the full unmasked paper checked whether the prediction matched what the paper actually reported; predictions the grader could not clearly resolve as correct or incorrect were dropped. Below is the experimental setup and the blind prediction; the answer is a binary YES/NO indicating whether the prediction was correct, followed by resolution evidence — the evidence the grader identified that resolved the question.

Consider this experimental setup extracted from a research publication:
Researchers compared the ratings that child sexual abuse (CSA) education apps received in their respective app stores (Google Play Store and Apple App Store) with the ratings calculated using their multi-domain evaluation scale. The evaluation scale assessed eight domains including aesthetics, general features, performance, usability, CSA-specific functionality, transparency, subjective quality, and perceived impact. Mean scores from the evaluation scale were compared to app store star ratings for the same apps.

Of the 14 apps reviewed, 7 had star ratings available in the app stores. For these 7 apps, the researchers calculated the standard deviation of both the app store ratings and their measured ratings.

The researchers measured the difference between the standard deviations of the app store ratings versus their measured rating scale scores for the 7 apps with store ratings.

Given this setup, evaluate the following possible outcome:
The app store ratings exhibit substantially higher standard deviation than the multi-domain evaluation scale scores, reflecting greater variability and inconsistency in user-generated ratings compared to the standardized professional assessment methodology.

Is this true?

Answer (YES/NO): NO